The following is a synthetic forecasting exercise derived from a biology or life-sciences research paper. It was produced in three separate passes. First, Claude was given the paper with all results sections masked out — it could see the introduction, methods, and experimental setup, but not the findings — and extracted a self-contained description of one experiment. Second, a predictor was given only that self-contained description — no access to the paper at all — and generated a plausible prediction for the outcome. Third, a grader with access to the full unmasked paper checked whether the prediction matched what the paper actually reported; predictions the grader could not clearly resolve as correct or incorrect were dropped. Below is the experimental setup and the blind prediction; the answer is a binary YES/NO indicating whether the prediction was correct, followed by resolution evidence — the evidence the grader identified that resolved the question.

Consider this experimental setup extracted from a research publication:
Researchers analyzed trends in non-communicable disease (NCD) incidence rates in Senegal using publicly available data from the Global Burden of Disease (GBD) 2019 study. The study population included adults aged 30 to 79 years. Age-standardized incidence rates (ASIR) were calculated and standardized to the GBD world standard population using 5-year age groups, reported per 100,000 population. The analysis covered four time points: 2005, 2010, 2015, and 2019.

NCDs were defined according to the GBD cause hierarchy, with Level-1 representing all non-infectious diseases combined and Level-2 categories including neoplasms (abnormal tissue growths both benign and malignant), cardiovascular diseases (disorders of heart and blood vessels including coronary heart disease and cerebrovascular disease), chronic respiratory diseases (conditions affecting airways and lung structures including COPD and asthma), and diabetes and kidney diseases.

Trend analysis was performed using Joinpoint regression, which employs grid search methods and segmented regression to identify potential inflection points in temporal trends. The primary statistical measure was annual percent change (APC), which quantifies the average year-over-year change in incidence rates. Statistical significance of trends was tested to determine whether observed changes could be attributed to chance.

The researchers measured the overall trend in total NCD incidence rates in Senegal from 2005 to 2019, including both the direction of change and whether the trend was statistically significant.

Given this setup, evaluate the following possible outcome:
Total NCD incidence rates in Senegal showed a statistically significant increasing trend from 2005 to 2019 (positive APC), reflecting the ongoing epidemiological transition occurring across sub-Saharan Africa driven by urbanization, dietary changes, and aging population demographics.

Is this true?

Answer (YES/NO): YES